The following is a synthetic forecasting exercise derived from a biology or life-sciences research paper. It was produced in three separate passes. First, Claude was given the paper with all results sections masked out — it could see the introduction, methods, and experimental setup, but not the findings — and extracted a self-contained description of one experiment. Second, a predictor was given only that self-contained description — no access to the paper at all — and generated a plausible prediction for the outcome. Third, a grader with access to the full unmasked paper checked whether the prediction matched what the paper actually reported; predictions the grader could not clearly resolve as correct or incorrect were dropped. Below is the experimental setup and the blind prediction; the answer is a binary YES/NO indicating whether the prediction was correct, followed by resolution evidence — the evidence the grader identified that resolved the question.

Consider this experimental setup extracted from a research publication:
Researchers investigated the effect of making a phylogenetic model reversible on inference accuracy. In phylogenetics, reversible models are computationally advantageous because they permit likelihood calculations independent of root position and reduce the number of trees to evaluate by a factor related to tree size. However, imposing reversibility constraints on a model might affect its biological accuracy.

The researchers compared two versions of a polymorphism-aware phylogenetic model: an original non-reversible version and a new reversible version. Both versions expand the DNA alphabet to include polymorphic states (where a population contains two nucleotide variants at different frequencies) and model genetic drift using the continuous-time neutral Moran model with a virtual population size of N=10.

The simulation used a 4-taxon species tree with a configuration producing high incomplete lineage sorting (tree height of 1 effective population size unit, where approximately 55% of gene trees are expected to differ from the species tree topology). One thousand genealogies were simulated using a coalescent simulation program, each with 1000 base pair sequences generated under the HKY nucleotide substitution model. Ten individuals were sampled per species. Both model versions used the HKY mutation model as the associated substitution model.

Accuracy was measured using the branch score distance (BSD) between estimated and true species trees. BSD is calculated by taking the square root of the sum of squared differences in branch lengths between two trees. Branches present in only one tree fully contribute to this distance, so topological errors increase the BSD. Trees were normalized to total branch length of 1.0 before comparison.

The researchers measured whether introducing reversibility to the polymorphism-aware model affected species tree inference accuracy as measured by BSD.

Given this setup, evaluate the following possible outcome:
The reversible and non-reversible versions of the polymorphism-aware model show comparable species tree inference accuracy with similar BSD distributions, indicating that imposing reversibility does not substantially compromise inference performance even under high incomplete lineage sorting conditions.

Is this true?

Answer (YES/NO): YES